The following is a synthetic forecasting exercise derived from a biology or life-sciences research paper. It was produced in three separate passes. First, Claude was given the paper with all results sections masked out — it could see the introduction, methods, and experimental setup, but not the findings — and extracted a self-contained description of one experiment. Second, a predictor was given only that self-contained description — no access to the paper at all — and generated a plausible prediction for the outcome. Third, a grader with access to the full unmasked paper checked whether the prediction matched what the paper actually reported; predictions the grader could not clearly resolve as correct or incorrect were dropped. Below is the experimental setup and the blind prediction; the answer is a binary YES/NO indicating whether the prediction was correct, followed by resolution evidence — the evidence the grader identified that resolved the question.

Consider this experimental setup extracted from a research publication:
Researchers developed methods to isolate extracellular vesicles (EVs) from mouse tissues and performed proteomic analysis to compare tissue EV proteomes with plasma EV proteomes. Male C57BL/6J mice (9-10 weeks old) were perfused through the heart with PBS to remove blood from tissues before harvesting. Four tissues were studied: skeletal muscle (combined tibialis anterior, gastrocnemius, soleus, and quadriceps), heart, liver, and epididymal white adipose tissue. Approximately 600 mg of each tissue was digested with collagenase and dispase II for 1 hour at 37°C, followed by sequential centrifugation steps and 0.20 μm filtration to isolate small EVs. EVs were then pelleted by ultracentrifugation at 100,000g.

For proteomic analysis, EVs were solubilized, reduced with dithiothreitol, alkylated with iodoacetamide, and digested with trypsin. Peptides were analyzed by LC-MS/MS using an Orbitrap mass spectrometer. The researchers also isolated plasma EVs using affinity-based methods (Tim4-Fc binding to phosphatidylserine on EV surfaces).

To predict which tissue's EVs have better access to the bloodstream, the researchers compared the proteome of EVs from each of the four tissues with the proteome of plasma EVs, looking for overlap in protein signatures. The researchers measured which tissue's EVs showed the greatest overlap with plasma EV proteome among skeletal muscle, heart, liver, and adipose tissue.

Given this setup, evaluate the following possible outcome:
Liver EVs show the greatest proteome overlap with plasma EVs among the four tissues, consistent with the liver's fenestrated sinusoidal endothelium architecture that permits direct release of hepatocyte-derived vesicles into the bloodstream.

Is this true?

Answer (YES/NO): NO